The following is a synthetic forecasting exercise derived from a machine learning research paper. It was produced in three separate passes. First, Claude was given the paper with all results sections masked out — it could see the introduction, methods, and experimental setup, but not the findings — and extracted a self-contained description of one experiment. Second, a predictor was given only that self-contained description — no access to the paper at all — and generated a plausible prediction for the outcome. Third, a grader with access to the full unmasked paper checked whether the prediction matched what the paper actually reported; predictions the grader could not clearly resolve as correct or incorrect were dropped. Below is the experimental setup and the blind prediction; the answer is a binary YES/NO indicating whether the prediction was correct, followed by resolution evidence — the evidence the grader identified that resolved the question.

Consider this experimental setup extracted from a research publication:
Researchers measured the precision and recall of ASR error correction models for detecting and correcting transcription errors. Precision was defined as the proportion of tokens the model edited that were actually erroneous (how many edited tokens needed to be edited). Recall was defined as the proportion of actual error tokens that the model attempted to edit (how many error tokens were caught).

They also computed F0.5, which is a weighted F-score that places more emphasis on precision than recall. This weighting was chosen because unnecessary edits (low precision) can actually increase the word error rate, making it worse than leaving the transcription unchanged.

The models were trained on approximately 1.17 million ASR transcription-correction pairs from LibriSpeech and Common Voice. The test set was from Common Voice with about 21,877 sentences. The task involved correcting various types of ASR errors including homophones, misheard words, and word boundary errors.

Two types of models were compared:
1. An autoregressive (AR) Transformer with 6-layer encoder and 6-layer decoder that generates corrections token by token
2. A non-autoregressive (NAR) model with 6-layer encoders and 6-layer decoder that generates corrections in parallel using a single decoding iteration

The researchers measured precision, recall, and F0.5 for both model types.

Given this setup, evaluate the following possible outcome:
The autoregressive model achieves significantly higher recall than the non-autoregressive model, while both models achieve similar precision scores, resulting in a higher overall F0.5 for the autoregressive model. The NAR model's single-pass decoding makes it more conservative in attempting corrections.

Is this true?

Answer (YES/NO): YES